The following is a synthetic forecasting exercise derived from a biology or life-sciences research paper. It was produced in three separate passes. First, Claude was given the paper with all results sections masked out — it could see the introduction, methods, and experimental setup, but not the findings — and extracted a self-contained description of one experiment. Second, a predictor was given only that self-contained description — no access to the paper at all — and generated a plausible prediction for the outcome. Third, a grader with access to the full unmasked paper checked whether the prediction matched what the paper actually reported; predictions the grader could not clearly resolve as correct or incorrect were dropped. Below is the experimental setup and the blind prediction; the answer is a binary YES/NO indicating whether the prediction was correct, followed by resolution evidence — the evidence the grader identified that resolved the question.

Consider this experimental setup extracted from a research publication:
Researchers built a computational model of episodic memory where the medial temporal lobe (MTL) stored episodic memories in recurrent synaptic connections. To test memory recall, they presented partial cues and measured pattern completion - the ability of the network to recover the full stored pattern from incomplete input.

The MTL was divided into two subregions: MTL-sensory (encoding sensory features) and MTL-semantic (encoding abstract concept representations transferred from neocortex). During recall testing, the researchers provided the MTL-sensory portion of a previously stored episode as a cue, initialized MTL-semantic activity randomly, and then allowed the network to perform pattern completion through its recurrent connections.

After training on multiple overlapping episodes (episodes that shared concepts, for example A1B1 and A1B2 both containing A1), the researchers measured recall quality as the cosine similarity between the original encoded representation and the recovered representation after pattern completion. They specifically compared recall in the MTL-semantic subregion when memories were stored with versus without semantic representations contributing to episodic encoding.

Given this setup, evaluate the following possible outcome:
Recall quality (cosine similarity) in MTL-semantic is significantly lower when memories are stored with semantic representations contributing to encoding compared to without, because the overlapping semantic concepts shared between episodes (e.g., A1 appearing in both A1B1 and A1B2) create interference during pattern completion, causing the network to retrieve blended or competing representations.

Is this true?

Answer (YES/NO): NO